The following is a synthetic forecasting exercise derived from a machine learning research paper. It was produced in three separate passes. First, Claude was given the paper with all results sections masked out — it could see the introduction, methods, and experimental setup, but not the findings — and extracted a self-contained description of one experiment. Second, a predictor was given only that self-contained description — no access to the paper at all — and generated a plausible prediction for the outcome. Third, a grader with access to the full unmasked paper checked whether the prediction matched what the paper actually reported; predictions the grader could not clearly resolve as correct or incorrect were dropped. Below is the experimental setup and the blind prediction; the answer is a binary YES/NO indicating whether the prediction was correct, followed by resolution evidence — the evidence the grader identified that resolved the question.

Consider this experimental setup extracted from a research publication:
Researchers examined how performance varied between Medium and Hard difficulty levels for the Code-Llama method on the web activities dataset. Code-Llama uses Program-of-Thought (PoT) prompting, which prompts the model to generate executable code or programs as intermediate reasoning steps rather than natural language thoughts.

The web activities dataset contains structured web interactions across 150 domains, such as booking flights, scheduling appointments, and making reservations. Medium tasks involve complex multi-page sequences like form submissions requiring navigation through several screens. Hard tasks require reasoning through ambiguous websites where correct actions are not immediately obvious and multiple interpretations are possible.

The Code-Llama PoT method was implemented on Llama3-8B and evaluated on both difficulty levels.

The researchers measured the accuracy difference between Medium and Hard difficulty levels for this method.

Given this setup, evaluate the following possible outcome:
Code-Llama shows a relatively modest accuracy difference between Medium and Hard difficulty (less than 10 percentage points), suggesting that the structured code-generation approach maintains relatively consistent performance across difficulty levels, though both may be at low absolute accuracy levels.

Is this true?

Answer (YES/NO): NO